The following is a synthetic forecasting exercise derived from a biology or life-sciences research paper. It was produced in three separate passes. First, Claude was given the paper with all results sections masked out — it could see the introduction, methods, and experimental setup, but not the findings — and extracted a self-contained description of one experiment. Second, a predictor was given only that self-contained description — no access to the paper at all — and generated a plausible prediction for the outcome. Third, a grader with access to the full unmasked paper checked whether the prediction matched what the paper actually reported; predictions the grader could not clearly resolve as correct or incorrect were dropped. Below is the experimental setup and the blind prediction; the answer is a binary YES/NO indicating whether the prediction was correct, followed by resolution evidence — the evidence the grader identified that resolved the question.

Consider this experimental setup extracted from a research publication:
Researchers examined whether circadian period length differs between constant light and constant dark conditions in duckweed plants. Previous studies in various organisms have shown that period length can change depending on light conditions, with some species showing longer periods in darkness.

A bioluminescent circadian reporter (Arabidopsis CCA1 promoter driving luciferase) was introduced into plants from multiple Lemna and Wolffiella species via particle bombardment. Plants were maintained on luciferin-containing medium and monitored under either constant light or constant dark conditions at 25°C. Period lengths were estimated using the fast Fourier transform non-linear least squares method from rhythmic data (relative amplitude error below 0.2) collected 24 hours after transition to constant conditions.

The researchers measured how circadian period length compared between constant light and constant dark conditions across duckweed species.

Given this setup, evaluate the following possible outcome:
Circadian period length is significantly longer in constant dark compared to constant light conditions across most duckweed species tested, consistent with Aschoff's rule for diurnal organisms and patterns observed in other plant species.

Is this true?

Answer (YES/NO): NO